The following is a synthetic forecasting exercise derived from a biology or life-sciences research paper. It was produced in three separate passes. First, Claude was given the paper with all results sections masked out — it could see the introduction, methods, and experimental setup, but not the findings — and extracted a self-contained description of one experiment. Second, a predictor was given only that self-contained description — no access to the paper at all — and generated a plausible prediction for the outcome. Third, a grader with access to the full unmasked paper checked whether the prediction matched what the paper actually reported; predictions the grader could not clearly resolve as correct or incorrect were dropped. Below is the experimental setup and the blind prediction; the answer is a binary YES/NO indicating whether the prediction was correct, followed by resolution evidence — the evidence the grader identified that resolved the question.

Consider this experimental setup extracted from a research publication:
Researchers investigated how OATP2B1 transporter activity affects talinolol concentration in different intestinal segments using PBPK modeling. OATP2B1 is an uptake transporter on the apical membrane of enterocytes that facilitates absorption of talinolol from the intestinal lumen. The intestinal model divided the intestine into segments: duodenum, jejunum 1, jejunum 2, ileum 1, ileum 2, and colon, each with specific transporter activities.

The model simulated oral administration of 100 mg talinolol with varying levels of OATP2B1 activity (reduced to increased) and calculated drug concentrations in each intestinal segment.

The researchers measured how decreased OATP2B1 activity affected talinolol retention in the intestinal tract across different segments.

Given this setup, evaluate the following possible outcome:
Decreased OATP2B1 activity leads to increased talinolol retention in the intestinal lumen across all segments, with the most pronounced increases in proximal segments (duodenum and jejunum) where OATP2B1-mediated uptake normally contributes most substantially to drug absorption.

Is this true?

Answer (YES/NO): NO